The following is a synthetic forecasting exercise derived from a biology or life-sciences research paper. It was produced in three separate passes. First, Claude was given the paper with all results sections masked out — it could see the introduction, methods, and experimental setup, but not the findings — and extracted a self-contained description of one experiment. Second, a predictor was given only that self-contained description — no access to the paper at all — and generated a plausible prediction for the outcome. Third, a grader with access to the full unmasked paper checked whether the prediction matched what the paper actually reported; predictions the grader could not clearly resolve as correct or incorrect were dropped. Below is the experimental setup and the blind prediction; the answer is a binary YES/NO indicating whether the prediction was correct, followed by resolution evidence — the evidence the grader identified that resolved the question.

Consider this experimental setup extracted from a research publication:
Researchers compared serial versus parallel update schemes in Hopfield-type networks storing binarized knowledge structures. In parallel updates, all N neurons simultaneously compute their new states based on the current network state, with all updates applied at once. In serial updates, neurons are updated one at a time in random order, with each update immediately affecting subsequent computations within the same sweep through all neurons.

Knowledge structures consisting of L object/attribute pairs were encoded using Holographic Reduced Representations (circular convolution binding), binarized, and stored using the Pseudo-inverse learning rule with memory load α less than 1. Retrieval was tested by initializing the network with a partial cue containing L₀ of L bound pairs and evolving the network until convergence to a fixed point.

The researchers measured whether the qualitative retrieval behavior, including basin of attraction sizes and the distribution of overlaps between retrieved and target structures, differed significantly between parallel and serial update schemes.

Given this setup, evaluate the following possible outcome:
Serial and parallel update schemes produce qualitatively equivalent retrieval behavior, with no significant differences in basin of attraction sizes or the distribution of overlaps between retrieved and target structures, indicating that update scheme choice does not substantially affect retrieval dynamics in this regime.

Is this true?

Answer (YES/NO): YES